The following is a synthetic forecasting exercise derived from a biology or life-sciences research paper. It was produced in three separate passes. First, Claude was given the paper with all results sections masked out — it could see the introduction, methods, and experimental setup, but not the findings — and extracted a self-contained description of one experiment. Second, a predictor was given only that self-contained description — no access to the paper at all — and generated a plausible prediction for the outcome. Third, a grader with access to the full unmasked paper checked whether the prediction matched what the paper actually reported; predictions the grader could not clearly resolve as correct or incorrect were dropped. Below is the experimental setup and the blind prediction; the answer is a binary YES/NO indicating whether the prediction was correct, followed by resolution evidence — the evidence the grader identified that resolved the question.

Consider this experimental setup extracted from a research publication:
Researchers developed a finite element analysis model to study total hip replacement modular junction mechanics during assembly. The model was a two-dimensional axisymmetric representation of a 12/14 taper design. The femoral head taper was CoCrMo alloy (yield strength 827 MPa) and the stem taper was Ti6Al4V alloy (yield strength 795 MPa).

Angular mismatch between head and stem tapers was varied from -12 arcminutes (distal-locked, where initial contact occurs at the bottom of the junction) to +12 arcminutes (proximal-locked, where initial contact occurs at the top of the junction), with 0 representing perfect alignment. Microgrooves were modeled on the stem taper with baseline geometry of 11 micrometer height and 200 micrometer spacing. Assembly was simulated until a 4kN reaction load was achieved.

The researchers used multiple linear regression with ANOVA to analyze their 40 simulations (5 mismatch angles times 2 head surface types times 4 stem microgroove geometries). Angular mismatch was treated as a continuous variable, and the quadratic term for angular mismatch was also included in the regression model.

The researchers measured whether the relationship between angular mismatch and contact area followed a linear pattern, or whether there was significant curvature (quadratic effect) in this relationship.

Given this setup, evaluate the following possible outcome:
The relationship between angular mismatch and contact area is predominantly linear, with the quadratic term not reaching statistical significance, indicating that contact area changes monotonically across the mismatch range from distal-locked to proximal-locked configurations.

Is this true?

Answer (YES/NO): NO